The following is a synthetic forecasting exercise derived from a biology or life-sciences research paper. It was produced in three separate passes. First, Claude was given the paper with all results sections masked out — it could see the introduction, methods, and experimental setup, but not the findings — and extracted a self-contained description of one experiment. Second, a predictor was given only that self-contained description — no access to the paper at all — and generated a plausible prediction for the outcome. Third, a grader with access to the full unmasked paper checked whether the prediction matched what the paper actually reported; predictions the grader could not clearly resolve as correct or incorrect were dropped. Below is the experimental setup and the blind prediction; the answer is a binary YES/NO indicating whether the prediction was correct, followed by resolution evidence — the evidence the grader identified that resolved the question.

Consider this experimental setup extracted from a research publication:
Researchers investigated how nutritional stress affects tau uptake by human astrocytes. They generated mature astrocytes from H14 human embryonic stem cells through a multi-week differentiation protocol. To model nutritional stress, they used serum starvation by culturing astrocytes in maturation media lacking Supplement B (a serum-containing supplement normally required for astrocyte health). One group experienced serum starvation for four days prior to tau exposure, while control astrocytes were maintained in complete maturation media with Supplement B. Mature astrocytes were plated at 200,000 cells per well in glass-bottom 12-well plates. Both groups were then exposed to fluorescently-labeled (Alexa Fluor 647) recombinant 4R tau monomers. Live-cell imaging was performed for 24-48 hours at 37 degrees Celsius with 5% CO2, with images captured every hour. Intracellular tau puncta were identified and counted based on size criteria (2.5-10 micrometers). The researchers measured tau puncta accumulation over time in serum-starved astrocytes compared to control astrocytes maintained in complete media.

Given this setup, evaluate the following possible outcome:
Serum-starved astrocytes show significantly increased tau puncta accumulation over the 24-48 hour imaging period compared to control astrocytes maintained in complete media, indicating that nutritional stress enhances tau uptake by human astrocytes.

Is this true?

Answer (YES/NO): NO